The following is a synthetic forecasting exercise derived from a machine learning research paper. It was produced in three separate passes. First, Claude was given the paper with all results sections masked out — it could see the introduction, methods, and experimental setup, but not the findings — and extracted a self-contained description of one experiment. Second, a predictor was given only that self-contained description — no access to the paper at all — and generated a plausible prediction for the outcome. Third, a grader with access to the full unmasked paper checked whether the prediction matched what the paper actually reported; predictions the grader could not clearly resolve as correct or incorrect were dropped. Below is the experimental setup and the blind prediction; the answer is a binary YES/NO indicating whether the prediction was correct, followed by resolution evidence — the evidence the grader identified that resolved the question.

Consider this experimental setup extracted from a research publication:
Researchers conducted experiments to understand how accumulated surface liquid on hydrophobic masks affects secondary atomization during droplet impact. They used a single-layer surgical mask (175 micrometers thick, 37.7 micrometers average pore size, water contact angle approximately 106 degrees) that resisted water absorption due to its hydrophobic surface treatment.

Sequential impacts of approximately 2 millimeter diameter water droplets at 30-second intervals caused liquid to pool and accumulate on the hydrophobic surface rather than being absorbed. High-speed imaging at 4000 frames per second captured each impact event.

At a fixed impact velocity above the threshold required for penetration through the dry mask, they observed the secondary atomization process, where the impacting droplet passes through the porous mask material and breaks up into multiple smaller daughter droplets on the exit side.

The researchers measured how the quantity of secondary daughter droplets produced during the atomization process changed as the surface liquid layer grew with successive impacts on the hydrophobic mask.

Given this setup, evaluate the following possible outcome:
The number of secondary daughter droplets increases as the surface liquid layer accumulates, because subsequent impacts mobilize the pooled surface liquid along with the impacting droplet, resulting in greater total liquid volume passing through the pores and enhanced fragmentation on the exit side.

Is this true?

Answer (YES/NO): NO